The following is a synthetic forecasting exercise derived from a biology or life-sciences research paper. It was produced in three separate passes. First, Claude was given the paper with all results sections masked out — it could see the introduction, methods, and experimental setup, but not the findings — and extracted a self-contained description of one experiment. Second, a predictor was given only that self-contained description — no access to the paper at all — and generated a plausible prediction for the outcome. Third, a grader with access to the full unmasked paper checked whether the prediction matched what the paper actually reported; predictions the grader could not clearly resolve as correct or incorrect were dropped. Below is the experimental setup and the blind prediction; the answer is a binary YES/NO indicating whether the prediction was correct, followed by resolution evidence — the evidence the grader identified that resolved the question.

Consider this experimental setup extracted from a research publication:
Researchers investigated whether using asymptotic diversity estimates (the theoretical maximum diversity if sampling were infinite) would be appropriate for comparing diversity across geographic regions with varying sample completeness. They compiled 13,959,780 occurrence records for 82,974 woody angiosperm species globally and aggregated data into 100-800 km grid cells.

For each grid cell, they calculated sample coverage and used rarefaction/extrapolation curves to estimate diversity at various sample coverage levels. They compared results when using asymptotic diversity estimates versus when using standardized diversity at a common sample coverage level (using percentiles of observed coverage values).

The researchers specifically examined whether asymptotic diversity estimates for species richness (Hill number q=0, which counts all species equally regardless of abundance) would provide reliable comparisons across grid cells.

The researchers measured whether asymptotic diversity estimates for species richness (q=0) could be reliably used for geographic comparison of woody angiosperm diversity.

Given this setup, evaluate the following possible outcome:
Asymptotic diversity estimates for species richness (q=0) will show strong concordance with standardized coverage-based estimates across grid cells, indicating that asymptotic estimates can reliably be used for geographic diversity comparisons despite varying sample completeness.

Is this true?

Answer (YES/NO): NO